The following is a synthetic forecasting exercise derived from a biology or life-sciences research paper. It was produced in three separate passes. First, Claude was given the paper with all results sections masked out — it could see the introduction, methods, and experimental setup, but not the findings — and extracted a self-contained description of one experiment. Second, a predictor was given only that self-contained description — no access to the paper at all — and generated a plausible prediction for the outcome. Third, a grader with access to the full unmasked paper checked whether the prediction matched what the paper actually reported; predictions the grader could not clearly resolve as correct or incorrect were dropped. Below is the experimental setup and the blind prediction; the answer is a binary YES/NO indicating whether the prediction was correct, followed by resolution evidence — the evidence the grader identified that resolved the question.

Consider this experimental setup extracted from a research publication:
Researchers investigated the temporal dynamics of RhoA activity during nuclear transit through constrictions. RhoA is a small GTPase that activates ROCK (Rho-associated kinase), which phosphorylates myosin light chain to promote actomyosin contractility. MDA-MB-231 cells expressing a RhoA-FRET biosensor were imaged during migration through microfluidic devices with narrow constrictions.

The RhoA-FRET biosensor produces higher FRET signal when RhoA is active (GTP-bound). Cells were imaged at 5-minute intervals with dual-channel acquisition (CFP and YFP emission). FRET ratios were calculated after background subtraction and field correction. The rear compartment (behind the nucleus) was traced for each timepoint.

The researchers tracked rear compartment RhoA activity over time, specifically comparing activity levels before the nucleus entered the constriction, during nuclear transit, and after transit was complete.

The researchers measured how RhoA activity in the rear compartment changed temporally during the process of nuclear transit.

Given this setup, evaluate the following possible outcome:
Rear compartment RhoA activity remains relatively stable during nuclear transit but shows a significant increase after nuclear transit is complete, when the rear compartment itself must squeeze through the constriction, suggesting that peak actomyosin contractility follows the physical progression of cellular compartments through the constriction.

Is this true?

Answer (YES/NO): NO